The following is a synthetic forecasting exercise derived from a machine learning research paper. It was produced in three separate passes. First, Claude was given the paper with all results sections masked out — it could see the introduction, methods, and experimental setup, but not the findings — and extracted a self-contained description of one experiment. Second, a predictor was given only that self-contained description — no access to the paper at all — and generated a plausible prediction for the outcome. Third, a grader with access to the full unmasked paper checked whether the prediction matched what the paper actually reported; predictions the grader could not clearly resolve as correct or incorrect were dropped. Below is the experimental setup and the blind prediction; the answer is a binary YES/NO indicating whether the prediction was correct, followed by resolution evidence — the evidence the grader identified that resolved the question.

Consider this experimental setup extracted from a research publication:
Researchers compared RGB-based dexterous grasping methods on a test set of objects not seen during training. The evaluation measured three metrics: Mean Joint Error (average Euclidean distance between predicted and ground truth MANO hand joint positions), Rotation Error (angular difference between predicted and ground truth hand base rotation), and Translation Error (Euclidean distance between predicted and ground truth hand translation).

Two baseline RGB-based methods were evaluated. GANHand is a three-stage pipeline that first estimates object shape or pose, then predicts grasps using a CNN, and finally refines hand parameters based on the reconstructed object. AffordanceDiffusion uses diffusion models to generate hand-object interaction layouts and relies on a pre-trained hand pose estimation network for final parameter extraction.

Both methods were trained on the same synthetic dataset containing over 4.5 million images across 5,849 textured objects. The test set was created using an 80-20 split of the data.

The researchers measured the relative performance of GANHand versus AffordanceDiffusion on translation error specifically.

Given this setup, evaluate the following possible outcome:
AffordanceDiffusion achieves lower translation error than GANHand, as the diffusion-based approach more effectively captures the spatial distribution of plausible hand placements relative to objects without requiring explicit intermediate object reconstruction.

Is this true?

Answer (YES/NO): NO